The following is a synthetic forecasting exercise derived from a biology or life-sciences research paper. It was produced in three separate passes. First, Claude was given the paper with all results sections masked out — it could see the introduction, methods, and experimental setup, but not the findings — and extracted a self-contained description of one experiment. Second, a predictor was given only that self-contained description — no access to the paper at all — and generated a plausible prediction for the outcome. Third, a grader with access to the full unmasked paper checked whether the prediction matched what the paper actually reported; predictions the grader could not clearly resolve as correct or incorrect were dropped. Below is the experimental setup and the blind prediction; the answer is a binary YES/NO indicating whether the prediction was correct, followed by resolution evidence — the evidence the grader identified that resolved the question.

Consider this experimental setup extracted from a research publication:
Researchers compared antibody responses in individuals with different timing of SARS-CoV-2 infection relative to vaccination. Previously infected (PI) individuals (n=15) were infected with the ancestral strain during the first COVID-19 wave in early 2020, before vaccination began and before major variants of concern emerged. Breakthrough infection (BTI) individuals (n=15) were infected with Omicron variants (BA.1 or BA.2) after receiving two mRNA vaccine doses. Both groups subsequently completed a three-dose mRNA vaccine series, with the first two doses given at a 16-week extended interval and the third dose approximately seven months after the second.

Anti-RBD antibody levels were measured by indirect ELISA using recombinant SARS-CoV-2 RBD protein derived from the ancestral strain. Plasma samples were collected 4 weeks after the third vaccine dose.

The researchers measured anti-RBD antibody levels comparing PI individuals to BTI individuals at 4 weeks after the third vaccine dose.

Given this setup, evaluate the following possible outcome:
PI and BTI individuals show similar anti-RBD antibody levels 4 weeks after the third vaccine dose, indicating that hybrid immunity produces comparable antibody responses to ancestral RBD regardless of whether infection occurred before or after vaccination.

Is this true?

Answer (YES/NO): YES